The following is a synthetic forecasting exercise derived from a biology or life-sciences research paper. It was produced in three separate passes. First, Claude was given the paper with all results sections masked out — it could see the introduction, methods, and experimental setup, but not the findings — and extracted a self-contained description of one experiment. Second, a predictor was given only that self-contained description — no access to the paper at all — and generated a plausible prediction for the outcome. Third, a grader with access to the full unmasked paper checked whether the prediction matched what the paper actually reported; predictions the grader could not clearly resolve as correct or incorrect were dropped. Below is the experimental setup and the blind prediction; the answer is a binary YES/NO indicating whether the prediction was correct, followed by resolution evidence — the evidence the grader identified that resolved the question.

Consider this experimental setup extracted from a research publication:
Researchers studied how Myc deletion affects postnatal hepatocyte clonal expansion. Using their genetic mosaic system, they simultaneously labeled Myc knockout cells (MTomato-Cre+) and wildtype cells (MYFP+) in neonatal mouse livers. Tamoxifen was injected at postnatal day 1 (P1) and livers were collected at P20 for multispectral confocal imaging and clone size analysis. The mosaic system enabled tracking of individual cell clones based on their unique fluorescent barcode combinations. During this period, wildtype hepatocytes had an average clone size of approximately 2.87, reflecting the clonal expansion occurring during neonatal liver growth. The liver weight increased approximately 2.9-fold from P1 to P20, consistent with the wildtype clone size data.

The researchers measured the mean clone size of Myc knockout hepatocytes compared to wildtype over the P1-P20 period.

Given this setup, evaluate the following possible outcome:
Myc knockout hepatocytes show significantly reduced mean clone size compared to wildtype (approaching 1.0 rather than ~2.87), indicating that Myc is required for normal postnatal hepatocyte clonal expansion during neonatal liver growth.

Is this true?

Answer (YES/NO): NO